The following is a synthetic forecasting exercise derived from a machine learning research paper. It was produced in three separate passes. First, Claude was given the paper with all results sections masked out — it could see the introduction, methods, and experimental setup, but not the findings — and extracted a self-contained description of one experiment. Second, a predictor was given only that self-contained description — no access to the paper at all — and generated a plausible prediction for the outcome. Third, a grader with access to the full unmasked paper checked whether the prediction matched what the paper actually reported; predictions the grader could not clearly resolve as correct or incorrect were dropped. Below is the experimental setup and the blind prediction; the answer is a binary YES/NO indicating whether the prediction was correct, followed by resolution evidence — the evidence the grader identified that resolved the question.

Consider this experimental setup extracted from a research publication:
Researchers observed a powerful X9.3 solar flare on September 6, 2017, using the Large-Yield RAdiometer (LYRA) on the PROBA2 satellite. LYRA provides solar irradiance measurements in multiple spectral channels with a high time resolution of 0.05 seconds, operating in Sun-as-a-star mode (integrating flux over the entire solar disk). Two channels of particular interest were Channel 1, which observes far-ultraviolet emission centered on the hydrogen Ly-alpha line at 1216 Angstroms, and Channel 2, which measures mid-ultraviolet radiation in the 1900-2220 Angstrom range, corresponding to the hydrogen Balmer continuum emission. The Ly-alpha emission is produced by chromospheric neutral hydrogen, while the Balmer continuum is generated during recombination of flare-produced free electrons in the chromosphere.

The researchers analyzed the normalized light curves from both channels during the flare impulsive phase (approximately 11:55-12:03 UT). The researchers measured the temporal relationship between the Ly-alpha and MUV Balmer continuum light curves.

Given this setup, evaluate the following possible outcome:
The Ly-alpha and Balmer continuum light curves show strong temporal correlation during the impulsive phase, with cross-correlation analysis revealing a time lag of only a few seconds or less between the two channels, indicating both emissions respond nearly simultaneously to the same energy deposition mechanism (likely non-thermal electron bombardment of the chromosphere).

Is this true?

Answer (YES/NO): YES